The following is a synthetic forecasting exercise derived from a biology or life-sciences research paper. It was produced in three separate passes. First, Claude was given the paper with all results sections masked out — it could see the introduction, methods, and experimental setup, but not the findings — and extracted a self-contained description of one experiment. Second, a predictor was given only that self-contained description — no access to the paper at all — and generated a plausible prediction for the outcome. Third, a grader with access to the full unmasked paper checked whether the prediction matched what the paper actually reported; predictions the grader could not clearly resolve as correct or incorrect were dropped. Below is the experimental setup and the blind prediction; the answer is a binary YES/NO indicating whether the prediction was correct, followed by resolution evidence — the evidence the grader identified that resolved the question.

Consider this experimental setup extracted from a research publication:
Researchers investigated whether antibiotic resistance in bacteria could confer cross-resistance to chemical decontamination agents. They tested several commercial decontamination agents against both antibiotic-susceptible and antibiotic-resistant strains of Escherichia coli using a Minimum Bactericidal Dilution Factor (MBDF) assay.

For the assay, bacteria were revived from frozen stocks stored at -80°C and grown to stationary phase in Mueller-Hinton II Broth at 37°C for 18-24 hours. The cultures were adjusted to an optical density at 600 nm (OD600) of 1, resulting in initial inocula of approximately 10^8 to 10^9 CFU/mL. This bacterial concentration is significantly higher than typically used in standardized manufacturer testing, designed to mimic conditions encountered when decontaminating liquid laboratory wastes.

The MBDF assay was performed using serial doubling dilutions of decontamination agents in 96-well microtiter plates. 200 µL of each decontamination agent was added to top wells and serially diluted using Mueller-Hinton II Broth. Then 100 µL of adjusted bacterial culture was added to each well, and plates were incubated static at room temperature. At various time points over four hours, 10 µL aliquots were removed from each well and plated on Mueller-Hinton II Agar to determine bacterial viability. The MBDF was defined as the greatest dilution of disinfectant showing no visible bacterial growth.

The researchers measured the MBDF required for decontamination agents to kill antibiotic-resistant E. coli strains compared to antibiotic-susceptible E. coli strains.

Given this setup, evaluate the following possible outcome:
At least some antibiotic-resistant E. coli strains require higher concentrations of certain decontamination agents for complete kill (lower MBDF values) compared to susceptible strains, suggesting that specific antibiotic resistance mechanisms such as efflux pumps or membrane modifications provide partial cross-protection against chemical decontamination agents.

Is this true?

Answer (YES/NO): NO